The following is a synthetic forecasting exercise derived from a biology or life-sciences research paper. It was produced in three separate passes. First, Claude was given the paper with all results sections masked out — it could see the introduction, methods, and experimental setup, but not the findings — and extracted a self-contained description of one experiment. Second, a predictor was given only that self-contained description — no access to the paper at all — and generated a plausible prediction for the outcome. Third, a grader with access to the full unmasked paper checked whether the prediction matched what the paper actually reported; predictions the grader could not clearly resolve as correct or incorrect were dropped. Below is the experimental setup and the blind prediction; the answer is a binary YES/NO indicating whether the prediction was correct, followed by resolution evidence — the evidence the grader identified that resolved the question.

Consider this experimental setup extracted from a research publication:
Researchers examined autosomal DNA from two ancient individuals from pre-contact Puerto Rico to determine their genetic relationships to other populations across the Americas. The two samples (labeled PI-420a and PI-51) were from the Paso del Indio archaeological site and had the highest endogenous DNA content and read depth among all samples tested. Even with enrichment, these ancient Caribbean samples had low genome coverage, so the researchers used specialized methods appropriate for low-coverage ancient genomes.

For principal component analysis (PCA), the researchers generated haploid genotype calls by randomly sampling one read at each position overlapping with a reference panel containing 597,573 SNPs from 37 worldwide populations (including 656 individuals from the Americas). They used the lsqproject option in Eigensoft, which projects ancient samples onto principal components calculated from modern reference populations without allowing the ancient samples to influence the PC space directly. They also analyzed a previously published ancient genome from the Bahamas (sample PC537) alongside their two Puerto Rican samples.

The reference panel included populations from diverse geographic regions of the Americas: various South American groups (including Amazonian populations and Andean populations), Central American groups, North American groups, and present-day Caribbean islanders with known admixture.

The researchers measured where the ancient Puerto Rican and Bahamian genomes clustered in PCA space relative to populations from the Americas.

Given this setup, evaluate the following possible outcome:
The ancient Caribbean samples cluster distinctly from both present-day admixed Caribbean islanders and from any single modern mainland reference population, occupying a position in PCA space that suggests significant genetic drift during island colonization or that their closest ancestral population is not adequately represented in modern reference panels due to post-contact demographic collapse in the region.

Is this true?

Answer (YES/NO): NO